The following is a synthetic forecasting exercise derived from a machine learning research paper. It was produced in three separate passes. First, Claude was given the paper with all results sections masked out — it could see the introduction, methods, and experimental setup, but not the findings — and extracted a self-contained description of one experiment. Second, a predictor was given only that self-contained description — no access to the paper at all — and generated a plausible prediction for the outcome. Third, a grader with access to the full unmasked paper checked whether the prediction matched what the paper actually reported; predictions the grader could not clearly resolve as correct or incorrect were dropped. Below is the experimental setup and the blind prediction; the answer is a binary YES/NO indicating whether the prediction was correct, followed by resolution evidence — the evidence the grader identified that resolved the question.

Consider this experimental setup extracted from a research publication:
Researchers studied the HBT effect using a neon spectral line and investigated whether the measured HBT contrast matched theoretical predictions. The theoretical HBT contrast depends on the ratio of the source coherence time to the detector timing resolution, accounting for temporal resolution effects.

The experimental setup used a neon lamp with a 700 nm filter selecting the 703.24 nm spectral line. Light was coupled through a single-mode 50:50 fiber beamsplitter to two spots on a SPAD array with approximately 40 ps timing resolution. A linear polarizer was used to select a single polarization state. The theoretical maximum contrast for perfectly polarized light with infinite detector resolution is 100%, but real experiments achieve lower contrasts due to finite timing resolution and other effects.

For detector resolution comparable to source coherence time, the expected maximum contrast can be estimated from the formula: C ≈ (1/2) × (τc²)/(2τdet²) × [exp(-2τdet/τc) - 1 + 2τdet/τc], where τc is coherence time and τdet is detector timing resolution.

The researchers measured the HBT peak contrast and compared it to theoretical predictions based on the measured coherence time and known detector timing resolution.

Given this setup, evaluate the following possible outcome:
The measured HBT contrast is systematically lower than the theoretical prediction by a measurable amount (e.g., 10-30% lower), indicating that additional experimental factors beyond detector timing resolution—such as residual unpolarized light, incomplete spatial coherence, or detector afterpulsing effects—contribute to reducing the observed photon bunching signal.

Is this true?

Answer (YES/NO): NO